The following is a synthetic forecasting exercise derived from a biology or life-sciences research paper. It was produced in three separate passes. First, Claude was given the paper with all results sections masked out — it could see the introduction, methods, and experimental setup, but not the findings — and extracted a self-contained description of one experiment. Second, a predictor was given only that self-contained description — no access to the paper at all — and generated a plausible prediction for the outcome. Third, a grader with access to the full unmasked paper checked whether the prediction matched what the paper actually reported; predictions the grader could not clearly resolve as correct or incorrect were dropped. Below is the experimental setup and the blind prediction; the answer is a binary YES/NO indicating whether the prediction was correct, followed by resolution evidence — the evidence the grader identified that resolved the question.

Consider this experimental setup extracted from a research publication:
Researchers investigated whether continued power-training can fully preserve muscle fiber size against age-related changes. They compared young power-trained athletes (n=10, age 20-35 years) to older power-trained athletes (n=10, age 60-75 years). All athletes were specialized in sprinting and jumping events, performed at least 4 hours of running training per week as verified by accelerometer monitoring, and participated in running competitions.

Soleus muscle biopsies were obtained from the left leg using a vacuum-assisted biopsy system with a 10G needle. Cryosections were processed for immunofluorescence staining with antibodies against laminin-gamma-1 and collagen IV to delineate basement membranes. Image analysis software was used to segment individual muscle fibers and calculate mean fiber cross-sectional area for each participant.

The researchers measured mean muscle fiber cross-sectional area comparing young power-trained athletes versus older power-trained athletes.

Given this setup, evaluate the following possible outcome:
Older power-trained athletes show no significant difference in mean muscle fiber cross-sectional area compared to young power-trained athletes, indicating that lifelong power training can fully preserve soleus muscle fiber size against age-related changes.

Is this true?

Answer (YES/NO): NO